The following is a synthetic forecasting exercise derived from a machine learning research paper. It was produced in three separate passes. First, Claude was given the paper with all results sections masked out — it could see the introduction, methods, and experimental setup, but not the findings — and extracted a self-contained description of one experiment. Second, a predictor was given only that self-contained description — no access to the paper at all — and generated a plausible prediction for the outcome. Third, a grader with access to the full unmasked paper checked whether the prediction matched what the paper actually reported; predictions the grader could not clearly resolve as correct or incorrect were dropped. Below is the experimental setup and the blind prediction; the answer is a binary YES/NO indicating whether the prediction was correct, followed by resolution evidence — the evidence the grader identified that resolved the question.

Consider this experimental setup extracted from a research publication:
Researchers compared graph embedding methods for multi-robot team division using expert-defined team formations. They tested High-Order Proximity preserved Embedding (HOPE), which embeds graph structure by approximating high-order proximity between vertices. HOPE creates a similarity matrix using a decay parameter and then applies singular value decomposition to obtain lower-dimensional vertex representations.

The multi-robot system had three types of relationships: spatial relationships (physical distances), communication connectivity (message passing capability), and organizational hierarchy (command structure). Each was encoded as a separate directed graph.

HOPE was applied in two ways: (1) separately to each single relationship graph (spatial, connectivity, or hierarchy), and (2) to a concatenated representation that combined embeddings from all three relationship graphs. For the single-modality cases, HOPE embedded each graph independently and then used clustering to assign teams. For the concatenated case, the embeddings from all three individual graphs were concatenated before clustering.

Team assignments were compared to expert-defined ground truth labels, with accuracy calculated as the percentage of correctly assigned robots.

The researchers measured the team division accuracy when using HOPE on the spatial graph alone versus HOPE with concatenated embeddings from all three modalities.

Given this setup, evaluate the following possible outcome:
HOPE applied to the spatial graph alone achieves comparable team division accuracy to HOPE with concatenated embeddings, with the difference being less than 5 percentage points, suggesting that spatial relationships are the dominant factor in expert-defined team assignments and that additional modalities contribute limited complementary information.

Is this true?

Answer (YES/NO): NO